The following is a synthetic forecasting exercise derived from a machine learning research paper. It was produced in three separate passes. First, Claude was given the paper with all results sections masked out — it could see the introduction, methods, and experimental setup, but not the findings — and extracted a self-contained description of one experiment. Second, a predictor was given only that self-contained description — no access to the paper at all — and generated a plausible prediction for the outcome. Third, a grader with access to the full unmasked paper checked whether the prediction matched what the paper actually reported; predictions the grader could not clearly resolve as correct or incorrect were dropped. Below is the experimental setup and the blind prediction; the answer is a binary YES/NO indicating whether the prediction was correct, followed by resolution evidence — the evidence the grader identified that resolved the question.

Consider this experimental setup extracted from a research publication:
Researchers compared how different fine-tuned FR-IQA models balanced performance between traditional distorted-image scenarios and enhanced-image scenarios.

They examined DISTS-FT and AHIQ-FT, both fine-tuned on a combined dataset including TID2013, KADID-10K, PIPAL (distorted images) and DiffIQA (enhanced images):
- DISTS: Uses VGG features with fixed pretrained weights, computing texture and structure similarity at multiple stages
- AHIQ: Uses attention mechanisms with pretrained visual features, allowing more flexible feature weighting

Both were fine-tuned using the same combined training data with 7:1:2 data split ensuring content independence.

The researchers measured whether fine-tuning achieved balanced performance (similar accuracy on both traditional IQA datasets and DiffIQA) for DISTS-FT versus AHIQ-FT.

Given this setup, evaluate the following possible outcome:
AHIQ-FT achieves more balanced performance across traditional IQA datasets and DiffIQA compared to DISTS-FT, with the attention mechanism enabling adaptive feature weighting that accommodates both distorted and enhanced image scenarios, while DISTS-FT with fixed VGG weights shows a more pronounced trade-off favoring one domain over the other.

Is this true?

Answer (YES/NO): YES